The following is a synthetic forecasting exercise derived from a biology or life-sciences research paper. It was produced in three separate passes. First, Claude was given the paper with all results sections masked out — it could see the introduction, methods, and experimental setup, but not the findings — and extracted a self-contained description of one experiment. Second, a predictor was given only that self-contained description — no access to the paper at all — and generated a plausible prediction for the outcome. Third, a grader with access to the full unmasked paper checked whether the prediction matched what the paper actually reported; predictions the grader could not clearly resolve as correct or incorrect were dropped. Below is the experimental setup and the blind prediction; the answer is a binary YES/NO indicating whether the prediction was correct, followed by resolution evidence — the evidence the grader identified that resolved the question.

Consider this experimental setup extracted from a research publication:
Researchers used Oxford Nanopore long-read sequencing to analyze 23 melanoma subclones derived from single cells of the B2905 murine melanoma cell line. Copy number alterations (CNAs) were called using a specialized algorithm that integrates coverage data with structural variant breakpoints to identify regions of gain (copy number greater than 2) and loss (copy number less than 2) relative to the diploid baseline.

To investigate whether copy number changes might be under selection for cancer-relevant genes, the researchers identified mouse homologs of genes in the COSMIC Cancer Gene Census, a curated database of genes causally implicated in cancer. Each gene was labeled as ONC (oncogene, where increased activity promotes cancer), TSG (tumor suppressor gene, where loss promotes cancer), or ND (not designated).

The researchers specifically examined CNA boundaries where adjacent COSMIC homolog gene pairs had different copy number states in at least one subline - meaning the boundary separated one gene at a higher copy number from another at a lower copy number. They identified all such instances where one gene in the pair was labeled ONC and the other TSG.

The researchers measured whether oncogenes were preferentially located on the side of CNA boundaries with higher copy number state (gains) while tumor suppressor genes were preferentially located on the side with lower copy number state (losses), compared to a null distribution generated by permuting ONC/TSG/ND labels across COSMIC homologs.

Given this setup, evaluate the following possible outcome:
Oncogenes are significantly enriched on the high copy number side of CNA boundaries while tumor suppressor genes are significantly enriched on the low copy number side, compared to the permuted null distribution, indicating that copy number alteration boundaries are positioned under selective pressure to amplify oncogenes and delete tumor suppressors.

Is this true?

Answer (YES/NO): YES